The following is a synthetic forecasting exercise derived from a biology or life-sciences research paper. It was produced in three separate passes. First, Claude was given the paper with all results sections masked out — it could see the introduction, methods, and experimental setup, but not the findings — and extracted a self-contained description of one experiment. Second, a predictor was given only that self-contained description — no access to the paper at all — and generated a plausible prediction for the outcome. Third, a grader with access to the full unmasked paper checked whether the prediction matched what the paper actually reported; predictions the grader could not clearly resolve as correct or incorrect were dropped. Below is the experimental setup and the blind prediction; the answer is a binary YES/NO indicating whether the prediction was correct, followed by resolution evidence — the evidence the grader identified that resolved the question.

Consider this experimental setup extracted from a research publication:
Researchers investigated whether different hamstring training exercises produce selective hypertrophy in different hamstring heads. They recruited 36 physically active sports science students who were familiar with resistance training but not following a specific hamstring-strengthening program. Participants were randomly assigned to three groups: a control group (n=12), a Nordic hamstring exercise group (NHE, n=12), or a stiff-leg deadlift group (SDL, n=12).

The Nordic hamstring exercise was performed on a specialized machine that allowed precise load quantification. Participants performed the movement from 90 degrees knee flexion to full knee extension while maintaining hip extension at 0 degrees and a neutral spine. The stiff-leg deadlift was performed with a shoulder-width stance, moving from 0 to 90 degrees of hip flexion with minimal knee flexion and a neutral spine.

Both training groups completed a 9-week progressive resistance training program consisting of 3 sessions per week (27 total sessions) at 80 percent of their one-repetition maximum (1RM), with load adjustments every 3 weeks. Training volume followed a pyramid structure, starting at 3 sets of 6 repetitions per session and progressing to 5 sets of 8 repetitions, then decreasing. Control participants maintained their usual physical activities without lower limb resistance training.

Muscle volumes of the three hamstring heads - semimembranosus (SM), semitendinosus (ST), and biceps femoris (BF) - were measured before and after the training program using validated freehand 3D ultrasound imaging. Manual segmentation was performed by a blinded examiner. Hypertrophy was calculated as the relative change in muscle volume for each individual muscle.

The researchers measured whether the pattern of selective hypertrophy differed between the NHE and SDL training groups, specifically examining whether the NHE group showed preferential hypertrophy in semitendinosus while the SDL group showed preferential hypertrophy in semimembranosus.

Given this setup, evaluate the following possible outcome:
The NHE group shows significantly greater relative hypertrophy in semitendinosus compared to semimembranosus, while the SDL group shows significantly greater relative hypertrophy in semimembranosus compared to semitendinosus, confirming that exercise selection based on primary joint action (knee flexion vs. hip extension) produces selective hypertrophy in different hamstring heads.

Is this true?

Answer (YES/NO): YES